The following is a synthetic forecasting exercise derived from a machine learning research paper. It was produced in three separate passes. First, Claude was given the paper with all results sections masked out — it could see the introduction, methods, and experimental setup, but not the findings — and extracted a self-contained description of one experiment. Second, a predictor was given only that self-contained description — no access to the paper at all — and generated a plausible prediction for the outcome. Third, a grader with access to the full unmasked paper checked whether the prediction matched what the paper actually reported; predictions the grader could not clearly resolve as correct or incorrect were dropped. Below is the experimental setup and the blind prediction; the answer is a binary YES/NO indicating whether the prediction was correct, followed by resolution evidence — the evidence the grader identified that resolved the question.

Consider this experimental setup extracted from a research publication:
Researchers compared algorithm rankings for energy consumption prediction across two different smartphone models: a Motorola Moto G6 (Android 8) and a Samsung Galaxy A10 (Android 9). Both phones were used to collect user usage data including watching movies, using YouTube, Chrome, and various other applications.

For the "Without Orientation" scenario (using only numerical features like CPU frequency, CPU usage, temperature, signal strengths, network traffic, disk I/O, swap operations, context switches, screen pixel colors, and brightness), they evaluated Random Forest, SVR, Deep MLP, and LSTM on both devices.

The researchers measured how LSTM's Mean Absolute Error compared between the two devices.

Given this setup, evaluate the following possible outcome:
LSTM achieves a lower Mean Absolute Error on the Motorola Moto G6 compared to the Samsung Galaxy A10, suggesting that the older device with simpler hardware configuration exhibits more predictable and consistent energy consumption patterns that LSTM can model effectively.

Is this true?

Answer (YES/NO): NO